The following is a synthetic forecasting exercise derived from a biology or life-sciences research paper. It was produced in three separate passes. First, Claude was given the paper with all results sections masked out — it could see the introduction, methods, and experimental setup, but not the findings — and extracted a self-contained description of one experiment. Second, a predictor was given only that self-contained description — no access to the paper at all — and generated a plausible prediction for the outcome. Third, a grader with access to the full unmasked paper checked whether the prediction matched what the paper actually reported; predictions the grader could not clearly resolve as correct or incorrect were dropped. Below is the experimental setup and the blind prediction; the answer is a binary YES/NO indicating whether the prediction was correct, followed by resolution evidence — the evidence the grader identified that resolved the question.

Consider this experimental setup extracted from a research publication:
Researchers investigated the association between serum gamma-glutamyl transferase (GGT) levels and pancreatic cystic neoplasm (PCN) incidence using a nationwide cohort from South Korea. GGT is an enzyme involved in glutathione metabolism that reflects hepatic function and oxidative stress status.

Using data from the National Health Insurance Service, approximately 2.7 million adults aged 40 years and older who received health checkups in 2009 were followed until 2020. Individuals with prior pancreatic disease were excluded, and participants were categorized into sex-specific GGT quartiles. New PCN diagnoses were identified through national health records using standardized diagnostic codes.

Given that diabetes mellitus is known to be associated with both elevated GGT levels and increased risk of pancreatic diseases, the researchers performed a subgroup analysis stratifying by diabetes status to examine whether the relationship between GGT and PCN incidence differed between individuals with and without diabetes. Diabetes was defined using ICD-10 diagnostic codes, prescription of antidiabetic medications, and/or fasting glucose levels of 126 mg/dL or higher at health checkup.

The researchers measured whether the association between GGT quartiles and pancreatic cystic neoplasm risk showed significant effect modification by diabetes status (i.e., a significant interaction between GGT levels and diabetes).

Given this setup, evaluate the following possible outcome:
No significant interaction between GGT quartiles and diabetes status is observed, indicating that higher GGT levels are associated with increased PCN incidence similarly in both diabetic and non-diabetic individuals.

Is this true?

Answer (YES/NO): NO